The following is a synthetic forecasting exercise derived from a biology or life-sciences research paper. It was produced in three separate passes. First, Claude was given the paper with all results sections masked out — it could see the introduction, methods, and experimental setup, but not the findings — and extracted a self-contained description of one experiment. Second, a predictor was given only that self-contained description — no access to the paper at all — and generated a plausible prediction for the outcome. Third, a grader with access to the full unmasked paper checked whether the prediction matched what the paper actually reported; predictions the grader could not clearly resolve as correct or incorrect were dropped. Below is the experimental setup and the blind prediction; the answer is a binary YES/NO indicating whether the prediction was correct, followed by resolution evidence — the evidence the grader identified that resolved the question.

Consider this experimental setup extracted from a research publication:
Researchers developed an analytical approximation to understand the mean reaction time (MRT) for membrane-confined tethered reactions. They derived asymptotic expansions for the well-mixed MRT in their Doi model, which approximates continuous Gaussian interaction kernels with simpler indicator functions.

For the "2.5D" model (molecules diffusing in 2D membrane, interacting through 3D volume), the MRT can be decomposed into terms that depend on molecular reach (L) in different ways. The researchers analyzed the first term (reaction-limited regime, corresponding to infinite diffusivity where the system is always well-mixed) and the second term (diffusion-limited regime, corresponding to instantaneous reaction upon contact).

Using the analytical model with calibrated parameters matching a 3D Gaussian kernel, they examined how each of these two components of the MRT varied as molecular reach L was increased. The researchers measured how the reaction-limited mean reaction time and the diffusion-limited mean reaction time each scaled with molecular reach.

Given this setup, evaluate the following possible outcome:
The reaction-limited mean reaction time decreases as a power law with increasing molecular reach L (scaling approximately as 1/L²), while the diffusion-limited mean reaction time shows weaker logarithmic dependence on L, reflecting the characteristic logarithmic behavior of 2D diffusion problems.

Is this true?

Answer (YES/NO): NO